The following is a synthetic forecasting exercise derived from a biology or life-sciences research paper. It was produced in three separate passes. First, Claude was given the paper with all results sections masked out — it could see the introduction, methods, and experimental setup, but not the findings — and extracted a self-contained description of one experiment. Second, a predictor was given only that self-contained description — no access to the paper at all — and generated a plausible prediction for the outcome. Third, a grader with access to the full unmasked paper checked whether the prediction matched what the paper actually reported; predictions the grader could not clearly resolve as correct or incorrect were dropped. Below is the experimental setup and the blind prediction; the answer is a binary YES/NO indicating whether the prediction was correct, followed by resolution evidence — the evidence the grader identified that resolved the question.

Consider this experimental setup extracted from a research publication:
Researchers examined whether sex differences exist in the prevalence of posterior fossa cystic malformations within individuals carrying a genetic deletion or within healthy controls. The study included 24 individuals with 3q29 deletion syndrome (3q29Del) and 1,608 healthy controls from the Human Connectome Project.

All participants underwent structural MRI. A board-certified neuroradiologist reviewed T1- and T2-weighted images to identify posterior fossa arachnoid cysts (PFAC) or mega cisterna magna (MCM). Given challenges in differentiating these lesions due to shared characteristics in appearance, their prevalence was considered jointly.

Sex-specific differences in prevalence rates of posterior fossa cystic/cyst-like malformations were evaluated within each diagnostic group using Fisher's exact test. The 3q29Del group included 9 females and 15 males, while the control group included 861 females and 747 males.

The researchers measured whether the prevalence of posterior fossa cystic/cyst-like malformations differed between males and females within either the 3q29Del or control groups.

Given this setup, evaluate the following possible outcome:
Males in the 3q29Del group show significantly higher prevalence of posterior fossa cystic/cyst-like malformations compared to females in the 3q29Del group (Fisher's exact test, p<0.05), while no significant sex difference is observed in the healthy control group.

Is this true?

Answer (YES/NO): NO